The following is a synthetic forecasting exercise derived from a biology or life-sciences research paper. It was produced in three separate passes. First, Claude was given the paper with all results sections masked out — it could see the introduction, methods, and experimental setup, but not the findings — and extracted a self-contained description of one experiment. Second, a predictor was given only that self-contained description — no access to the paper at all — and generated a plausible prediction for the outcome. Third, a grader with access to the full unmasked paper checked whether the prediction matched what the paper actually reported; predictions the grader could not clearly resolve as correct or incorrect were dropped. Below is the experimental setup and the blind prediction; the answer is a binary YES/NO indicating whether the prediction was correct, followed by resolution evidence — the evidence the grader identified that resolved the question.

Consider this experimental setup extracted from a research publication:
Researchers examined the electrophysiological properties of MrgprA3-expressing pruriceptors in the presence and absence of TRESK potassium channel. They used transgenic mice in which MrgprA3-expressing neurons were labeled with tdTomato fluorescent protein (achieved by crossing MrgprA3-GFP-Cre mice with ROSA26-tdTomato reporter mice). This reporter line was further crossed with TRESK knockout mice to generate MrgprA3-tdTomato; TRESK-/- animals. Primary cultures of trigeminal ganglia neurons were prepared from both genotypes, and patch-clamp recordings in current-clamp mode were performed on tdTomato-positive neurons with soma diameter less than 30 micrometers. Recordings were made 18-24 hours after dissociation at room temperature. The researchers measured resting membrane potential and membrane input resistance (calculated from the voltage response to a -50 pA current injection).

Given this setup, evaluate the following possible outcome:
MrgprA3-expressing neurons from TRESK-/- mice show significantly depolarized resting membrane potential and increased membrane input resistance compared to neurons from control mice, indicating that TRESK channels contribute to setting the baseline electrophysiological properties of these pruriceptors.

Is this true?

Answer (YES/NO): NO